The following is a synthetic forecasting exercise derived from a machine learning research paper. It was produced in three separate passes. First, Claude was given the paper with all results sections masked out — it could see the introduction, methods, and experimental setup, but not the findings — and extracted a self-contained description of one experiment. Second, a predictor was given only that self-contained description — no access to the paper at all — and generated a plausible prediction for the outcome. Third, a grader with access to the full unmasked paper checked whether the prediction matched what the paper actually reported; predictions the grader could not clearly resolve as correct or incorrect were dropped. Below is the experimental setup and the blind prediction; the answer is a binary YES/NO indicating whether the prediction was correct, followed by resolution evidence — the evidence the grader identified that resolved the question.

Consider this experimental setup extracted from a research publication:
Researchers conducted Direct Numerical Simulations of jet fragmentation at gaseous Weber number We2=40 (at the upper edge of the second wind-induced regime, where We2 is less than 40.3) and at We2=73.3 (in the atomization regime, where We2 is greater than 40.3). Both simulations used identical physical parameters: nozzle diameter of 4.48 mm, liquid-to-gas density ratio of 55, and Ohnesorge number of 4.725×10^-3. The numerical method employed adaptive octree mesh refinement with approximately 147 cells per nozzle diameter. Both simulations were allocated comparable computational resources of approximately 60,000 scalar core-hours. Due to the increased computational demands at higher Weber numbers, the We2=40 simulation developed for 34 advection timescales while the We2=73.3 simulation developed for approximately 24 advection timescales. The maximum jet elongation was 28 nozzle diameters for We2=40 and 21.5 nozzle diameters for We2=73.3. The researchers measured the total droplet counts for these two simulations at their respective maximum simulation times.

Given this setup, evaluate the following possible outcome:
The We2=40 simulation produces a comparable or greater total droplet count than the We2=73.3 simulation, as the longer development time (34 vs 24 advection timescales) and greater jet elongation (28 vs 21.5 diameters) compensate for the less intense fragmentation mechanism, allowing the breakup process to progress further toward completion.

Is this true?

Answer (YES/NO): NO